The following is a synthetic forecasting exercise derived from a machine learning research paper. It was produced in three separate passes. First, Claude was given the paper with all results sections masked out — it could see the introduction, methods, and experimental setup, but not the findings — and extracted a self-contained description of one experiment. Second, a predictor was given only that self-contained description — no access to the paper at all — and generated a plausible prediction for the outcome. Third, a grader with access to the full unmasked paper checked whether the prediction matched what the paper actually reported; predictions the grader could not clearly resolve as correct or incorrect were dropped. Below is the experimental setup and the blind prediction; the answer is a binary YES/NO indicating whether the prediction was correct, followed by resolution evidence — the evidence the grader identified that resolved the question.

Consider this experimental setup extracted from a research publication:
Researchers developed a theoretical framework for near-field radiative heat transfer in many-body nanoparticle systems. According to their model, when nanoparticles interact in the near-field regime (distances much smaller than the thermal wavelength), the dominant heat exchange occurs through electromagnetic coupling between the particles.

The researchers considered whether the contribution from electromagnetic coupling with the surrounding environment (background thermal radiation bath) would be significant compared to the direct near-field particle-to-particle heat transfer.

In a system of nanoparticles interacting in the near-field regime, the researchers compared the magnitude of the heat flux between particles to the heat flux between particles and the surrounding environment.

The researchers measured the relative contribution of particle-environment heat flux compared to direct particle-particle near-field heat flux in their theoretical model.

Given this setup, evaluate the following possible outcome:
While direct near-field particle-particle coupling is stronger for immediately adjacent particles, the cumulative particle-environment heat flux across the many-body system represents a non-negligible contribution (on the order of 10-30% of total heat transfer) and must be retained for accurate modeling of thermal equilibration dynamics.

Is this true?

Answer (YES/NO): NO